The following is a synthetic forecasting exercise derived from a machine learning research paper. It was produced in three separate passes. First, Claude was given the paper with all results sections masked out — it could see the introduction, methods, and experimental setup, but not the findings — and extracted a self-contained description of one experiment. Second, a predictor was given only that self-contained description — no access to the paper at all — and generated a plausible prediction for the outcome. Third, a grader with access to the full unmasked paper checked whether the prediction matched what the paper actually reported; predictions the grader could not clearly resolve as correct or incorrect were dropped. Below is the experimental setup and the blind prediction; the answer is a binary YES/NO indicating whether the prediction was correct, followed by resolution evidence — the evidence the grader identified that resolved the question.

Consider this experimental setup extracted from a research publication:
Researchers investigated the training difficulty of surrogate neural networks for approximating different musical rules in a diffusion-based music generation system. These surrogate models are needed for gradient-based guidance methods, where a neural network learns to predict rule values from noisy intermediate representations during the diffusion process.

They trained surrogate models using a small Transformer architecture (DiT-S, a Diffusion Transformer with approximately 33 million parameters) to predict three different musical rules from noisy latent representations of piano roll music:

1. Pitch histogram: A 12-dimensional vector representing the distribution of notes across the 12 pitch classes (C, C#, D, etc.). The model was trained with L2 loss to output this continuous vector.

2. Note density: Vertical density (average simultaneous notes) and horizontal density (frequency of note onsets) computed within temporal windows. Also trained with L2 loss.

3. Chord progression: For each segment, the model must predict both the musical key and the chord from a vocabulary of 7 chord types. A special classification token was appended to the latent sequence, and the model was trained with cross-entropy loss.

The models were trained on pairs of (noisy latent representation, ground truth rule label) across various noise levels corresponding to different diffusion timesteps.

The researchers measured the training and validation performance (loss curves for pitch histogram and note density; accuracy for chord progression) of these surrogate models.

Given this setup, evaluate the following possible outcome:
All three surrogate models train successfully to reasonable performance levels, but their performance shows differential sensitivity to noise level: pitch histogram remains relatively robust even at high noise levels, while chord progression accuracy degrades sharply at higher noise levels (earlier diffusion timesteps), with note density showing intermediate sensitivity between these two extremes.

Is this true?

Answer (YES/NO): NO